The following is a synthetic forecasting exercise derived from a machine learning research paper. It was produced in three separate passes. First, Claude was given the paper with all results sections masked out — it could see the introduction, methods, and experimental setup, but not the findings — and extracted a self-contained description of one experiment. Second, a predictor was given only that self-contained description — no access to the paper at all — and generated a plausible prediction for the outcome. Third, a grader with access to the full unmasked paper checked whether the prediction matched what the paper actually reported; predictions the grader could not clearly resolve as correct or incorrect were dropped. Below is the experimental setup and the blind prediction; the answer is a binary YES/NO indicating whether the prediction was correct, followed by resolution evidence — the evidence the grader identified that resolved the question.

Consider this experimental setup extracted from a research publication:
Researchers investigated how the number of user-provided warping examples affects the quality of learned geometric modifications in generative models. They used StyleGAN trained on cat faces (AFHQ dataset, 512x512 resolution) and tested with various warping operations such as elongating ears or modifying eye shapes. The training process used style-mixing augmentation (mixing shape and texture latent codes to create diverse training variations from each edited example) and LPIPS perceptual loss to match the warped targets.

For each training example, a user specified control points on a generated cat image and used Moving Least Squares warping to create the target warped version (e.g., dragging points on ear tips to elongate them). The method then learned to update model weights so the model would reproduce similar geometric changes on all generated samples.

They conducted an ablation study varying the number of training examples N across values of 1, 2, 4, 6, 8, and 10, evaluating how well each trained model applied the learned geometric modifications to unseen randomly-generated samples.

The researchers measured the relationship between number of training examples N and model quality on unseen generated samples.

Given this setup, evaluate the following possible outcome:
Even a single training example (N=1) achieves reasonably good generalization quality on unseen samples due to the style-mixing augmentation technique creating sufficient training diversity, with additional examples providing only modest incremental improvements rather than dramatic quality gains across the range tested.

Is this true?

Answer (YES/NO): NO